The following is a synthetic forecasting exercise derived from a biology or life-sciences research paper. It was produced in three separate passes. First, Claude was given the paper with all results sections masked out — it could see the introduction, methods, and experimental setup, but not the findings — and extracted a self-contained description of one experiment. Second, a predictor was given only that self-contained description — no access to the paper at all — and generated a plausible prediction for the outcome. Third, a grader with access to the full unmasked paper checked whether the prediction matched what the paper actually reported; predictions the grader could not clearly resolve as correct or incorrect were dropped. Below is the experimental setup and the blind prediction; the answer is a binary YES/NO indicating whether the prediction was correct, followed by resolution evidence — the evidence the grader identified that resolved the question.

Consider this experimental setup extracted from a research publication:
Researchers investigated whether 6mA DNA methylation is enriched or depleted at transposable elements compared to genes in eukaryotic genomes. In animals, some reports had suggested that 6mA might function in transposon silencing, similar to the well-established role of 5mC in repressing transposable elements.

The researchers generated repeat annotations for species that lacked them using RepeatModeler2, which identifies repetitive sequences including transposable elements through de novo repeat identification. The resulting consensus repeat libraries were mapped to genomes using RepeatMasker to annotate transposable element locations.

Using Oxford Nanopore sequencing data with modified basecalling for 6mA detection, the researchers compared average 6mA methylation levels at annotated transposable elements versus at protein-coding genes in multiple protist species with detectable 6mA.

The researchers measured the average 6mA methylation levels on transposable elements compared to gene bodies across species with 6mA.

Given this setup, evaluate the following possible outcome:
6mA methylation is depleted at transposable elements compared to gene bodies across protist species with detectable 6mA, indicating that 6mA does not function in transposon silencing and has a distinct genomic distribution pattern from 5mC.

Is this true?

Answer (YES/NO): YES